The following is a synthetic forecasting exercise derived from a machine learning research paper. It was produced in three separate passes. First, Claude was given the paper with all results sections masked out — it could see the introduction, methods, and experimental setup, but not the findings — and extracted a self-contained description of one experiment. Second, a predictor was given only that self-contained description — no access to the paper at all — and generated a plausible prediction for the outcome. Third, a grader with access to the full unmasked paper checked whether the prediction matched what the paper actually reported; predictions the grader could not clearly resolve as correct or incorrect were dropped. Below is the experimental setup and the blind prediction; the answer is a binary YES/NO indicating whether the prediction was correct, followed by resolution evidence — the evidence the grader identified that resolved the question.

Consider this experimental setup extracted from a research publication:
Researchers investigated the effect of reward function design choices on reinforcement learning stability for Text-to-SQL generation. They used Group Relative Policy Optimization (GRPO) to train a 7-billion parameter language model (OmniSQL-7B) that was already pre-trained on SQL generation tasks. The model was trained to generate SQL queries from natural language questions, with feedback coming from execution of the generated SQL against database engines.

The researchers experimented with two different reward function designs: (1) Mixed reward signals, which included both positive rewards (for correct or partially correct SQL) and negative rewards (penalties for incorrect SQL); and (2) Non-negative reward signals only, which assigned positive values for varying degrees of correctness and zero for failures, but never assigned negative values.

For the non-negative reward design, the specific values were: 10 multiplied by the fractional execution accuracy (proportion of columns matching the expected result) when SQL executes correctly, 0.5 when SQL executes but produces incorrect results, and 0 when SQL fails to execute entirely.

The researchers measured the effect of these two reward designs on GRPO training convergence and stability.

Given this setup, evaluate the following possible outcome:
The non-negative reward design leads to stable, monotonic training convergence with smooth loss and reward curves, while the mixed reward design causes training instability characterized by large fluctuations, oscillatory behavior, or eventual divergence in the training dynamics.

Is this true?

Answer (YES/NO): YES